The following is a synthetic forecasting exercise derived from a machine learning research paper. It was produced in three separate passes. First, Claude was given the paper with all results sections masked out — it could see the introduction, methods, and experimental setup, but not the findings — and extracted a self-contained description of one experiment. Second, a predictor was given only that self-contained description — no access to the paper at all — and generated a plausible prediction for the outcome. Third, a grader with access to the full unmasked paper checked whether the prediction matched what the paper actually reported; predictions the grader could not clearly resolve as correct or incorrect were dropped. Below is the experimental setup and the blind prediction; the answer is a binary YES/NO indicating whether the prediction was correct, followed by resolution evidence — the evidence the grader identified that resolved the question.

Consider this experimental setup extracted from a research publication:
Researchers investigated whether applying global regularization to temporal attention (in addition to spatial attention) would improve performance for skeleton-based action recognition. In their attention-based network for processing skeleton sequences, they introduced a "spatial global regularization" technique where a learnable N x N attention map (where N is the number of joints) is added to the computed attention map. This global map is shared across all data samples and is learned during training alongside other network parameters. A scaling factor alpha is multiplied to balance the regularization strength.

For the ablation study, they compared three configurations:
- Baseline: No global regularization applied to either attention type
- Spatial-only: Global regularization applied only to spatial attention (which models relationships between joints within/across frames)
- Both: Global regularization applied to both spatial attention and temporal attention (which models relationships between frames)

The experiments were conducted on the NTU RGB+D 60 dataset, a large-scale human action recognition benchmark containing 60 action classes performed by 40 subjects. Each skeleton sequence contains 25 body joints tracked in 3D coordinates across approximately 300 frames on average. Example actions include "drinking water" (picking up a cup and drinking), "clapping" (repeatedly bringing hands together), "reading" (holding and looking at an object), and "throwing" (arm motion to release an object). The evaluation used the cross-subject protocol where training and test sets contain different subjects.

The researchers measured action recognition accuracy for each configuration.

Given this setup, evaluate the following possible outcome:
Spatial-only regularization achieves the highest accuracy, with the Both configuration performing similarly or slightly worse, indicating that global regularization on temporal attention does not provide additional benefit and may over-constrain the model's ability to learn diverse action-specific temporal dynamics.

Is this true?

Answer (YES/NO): YES